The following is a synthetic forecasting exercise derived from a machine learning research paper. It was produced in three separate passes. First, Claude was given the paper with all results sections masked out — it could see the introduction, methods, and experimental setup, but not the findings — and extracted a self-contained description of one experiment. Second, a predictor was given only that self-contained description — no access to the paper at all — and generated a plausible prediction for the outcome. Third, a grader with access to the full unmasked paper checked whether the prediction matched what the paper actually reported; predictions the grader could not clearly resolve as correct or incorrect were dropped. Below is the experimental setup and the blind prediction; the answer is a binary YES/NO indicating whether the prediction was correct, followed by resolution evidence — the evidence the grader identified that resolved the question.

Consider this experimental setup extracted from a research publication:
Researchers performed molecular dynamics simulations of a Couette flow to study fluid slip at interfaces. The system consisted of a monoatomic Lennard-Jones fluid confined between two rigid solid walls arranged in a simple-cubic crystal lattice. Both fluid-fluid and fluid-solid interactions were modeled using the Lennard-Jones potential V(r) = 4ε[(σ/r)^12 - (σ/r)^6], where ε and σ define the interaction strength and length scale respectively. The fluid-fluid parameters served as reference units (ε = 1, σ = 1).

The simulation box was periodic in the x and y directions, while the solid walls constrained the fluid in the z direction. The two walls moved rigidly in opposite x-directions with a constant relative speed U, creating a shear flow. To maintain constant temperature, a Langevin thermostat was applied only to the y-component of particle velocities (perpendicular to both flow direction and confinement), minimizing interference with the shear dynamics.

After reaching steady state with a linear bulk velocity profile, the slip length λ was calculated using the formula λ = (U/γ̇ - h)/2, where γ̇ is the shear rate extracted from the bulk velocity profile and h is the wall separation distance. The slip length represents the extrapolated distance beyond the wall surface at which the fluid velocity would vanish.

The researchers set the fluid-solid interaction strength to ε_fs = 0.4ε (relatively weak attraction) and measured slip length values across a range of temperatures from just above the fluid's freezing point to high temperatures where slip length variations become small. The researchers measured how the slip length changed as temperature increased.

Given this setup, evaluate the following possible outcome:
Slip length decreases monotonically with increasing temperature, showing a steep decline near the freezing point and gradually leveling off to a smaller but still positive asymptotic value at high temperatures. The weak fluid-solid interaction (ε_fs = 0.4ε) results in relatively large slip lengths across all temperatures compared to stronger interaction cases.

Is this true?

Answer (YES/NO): YES